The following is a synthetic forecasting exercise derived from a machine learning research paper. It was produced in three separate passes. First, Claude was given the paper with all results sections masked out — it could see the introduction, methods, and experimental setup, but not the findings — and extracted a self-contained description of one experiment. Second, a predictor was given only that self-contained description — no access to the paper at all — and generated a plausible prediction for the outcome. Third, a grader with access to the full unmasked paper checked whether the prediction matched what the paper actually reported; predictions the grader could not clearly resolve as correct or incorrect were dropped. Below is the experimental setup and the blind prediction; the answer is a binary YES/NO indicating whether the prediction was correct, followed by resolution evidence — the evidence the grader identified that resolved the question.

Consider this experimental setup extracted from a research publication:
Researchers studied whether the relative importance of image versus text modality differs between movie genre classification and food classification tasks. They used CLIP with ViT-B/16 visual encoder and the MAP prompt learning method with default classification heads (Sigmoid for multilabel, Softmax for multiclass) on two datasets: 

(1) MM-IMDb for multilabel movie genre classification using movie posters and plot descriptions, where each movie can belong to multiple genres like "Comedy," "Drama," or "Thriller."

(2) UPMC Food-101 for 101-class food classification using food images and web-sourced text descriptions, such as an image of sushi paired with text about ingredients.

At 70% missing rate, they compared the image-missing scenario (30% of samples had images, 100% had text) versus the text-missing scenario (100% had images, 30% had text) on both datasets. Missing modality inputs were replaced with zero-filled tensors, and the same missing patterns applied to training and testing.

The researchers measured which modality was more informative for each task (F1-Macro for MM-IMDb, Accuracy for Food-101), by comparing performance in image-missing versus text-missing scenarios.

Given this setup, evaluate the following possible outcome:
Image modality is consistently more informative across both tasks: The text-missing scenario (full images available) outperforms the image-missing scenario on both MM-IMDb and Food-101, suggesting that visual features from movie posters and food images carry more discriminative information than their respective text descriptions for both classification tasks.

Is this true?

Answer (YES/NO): NO